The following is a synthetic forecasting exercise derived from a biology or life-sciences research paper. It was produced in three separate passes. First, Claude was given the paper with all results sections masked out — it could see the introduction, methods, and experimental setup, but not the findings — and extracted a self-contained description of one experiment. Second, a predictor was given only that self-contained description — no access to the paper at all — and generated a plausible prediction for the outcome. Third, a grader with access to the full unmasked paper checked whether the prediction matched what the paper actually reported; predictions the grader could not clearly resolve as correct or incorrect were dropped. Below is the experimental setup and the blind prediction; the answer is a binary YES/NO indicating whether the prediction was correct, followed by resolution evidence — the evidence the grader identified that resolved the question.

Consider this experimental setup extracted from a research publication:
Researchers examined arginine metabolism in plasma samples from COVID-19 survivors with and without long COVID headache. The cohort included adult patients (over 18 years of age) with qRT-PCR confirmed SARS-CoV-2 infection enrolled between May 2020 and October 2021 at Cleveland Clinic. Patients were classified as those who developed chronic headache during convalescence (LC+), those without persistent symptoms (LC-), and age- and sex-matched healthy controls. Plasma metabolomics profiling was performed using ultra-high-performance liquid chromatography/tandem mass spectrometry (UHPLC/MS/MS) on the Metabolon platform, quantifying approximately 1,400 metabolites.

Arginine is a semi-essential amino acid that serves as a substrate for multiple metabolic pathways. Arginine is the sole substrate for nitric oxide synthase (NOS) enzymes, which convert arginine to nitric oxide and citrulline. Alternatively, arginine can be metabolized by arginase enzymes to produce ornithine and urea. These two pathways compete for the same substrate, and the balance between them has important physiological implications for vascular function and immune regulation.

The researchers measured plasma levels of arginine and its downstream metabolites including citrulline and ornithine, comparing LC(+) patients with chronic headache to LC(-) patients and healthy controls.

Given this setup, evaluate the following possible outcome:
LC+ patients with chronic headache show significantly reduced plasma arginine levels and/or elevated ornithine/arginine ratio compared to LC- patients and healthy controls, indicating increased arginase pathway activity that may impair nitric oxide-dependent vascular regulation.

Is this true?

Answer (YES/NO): NO